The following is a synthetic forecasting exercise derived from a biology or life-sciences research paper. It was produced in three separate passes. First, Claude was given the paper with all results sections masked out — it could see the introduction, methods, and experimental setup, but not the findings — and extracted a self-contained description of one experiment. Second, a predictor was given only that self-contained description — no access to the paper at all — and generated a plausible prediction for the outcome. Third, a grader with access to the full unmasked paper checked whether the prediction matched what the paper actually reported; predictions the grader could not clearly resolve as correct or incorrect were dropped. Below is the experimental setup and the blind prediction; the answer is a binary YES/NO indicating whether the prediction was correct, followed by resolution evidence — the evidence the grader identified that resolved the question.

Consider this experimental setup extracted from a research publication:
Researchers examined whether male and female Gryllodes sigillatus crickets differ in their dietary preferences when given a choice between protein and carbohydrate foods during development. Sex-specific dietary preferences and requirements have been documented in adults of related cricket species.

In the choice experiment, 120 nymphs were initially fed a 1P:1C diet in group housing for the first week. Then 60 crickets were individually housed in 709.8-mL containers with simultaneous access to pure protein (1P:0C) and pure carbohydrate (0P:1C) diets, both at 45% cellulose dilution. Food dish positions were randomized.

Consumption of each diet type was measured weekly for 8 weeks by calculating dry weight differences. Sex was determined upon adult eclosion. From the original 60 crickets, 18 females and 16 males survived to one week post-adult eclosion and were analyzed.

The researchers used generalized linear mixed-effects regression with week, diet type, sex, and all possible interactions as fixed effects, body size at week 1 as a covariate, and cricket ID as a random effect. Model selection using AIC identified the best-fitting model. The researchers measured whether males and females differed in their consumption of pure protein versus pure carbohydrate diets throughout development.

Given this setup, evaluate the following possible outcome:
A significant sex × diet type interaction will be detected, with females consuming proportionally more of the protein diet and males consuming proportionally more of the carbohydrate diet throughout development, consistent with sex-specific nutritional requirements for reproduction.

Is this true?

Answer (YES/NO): NO